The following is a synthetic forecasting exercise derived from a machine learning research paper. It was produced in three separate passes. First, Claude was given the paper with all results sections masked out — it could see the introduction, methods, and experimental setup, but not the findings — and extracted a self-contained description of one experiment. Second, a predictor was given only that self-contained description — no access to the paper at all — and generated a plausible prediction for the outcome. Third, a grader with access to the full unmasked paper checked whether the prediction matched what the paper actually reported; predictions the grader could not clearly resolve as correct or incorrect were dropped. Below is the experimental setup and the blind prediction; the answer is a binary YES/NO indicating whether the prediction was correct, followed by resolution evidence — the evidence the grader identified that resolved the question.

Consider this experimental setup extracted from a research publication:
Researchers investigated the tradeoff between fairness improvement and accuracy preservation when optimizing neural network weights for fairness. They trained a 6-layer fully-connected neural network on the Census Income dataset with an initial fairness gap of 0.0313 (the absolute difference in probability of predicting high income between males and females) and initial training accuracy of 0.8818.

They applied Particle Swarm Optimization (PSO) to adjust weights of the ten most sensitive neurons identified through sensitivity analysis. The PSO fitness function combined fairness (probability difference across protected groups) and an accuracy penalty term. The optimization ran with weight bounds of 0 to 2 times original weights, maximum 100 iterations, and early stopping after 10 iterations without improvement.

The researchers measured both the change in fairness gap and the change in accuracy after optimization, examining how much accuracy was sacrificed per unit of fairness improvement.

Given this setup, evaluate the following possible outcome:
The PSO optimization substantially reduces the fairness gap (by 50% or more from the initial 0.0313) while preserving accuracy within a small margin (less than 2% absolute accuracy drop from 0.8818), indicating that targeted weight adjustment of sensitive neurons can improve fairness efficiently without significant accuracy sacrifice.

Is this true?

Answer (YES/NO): NO